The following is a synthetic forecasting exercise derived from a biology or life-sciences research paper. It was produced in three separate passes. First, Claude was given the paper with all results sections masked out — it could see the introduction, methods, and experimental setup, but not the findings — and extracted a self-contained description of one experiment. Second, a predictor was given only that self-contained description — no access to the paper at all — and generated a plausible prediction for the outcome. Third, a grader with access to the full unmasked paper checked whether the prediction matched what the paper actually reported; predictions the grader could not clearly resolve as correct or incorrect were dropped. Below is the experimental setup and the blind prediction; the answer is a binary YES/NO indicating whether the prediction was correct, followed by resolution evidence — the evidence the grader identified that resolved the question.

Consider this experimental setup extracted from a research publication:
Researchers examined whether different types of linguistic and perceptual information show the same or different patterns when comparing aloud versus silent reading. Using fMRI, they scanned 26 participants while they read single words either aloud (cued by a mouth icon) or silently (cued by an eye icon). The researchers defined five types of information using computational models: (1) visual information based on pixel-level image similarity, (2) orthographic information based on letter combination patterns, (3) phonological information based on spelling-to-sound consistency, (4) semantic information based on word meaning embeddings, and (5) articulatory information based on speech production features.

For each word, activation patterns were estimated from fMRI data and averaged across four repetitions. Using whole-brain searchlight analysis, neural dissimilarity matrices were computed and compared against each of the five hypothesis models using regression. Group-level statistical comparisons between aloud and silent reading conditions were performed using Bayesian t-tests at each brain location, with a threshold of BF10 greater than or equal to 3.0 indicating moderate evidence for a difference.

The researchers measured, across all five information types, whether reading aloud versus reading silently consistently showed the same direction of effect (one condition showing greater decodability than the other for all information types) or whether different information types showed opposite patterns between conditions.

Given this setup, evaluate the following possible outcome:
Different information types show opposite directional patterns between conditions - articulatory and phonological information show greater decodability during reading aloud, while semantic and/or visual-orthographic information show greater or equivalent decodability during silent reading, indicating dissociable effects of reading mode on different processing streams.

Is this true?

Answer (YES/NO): NO